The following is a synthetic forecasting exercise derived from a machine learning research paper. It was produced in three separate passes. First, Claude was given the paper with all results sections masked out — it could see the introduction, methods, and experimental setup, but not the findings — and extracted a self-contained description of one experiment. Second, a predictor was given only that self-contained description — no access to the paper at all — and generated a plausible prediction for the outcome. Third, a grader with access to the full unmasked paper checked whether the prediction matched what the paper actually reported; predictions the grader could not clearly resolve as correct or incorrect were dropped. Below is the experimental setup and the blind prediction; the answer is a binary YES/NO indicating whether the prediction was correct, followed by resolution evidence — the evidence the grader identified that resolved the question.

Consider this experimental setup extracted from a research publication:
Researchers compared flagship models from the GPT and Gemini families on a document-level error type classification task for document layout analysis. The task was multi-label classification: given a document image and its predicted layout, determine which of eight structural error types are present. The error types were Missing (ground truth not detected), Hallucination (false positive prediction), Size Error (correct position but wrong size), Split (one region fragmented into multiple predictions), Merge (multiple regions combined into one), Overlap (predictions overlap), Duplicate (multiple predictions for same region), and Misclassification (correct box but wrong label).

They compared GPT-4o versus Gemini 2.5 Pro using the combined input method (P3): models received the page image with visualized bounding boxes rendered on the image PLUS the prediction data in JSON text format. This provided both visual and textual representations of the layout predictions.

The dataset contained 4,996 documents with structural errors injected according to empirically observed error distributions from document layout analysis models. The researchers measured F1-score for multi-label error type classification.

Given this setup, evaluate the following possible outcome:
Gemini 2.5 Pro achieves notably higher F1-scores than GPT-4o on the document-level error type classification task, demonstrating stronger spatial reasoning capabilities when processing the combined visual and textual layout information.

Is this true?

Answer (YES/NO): YES